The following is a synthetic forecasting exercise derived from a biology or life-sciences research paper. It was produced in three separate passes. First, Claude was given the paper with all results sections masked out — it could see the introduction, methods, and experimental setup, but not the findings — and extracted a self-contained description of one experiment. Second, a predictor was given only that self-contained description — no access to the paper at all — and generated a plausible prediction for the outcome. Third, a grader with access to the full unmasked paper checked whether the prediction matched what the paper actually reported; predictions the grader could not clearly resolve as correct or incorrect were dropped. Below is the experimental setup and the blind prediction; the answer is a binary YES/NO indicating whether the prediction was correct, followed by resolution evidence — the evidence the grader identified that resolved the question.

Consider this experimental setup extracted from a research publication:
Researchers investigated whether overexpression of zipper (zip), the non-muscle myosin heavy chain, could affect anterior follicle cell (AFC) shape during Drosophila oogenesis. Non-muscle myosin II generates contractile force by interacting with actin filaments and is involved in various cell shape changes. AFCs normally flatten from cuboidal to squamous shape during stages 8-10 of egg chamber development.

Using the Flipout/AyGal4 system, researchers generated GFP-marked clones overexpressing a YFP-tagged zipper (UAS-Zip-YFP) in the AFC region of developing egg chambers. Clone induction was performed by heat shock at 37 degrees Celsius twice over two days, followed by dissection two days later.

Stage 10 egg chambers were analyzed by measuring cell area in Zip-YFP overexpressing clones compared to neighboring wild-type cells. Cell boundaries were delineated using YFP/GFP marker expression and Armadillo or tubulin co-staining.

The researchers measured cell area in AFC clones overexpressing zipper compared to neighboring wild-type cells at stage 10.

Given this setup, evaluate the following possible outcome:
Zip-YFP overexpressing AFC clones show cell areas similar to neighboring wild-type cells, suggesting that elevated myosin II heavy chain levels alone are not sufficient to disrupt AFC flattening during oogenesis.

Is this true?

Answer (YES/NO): YES